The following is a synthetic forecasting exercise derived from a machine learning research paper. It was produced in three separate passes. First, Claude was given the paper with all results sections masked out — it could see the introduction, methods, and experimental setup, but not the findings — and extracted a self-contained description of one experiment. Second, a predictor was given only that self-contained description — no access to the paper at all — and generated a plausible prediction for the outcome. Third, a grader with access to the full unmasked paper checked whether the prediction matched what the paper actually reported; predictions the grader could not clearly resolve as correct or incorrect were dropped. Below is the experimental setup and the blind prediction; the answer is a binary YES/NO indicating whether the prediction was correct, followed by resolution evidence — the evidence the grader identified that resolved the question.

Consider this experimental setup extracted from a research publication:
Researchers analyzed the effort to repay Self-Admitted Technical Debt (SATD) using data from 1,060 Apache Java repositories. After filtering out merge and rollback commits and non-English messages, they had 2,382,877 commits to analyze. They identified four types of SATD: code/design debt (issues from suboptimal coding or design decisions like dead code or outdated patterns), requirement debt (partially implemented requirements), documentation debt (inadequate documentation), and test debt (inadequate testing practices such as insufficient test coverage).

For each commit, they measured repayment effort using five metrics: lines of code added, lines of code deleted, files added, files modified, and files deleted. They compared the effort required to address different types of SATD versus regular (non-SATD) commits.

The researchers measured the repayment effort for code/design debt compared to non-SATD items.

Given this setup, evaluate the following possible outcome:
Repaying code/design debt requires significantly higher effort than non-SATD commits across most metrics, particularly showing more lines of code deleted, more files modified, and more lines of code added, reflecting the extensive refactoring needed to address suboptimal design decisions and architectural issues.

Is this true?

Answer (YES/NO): NO